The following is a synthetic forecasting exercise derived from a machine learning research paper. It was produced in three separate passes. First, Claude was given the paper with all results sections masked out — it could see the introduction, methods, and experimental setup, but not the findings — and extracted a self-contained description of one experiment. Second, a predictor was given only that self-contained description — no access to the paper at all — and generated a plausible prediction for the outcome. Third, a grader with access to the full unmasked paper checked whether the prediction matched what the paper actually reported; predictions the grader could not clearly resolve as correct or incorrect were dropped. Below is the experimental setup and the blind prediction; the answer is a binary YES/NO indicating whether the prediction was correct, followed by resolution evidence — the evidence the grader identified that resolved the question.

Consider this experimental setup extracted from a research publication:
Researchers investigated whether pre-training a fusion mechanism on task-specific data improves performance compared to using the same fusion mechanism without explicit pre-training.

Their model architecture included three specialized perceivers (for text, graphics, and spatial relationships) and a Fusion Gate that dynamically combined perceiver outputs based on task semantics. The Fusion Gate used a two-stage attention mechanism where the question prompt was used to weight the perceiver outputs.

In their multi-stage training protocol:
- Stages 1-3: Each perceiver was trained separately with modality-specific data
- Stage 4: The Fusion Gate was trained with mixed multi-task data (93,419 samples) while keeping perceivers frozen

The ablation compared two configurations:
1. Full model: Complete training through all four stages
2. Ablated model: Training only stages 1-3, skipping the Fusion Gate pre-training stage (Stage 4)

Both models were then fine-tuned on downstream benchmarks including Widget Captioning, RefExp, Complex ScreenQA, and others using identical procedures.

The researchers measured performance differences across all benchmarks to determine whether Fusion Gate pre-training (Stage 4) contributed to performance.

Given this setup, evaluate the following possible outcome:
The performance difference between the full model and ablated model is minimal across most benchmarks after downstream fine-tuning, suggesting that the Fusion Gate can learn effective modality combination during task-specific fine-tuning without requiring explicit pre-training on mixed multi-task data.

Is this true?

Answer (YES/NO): NO